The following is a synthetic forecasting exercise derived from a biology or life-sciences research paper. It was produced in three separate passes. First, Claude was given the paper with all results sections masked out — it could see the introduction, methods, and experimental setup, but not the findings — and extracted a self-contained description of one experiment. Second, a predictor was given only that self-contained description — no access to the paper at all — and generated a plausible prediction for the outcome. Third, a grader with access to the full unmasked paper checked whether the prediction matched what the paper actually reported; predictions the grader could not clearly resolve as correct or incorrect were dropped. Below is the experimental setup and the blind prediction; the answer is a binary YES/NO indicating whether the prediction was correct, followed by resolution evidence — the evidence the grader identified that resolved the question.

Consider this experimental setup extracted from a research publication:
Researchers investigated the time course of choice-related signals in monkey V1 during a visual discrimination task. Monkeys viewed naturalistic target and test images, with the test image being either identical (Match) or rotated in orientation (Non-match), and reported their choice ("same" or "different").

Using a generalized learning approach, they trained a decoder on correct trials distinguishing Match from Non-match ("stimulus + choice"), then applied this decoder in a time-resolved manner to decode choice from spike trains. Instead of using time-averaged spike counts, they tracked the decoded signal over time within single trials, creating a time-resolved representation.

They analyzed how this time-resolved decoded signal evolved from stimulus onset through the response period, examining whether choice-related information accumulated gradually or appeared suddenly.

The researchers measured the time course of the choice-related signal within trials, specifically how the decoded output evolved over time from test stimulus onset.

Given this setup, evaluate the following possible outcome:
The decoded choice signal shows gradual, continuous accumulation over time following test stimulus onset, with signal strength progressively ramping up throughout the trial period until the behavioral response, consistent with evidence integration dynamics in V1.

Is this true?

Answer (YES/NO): NO